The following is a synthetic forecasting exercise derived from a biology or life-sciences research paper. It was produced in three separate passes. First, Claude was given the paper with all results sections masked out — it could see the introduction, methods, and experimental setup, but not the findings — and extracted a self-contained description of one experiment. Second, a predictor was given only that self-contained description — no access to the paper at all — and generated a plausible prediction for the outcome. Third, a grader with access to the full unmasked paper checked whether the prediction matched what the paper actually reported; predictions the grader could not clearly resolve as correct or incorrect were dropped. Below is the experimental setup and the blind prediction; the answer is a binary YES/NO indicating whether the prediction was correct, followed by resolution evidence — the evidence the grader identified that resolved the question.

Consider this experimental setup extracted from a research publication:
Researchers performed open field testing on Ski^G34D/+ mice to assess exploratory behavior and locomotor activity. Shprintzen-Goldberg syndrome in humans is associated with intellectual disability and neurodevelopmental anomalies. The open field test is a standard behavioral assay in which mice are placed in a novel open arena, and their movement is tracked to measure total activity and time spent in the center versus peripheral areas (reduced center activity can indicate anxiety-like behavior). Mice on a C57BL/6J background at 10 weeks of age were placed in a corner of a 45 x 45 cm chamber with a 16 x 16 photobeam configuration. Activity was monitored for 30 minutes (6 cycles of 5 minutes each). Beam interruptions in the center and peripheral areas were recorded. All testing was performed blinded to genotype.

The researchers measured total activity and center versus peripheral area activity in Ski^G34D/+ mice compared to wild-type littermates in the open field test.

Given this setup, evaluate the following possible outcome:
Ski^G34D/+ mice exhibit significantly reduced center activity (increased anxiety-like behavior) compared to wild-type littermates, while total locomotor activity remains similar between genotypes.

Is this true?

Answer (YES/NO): NO